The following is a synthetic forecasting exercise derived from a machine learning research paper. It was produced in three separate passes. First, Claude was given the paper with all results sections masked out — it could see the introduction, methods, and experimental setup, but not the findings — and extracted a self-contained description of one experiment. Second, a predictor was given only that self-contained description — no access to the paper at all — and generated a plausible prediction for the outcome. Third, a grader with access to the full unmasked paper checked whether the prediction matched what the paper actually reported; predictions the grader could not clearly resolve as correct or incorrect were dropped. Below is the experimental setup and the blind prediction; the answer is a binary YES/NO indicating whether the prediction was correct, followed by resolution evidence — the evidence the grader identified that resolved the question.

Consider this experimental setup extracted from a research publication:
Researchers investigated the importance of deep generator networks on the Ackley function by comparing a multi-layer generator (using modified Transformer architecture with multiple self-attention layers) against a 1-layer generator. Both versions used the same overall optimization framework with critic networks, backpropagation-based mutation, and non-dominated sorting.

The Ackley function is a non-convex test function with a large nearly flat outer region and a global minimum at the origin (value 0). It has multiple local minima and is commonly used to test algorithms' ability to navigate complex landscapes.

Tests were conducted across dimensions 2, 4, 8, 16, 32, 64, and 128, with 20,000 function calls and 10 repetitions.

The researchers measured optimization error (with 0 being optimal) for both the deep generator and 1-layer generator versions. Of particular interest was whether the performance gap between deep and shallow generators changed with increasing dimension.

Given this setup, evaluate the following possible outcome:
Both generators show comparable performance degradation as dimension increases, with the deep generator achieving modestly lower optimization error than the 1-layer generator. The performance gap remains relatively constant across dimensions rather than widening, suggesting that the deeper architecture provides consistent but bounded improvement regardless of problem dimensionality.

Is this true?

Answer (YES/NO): NO